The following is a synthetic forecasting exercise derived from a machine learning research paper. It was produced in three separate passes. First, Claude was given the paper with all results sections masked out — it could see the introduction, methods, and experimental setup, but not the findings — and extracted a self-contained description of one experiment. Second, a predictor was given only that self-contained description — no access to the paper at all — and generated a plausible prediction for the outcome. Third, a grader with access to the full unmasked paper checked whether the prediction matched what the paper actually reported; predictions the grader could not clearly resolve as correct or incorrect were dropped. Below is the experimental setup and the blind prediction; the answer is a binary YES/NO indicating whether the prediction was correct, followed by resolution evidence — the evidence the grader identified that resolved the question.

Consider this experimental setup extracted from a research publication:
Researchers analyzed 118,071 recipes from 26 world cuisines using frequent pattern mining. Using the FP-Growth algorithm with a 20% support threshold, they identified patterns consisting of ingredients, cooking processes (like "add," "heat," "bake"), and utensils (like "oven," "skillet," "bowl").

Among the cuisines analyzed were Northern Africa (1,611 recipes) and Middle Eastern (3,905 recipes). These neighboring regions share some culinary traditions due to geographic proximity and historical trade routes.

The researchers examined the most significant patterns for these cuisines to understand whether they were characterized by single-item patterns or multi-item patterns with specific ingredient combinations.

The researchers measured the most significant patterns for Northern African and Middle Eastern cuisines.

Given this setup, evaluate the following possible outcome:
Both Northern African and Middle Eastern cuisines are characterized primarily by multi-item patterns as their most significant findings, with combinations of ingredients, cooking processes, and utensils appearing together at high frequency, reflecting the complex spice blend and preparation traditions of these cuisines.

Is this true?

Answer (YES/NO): NO